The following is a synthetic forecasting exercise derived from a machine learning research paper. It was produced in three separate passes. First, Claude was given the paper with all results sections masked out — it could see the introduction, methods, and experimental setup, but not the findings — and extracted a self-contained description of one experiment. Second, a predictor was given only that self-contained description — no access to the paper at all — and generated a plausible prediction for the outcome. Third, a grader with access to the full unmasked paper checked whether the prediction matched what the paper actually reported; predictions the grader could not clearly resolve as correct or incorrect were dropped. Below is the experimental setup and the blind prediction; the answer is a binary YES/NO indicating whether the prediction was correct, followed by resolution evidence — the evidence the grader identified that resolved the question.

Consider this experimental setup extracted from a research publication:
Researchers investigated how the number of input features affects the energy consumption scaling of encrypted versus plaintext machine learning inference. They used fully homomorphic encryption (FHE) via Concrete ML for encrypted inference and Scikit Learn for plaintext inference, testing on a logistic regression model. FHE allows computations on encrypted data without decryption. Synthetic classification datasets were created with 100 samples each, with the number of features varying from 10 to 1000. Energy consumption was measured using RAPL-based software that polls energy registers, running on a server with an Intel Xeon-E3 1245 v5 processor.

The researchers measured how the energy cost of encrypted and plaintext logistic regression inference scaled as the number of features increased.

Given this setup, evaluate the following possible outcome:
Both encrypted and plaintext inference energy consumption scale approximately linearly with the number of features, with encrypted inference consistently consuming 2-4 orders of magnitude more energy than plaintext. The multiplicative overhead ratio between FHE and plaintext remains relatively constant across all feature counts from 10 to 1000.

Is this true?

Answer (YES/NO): NO